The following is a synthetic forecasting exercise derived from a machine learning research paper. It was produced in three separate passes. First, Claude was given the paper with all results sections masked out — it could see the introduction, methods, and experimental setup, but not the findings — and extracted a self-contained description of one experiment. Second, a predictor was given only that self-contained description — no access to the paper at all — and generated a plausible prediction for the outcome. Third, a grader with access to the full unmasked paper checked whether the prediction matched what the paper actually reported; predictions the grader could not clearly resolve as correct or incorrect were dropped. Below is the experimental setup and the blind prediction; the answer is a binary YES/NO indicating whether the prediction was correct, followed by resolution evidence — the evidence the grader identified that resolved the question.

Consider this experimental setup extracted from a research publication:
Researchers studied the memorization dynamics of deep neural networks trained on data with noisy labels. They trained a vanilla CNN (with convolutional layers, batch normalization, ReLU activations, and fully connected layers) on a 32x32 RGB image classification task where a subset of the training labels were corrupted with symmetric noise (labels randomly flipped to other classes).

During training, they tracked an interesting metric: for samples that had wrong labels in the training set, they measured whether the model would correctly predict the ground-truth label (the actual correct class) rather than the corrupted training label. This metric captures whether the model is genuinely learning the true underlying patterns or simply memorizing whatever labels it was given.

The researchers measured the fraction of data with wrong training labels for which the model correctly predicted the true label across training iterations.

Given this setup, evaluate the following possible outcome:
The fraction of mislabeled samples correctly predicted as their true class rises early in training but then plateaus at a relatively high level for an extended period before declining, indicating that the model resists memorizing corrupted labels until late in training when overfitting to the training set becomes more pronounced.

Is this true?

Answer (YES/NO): NO